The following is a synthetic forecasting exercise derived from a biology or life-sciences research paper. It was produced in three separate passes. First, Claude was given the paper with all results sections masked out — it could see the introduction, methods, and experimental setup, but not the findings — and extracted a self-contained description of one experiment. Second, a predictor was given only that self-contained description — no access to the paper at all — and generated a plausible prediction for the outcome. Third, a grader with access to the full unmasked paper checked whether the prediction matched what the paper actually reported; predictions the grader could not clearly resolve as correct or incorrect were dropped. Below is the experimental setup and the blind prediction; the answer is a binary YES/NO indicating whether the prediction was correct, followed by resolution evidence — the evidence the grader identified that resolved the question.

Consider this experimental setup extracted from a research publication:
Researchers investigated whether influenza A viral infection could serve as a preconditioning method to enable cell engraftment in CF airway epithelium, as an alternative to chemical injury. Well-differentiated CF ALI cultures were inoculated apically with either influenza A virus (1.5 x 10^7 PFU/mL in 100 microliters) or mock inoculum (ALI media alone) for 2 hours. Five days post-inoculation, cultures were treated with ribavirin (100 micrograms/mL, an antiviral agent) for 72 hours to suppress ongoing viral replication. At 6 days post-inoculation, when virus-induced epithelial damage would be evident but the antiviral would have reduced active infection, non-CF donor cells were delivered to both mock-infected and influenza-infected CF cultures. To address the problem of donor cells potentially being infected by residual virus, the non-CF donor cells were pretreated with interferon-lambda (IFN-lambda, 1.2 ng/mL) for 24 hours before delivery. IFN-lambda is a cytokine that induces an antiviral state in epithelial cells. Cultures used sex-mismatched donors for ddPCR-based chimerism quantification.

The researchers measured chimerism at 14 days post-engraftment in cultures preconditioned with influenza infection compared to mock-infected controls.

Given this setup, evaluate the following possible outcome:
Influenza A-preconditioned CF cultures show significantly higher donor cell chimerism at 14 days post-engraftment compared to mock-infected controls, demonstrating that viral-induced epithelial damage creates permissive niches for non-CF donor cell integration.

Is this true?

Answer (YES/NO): YES